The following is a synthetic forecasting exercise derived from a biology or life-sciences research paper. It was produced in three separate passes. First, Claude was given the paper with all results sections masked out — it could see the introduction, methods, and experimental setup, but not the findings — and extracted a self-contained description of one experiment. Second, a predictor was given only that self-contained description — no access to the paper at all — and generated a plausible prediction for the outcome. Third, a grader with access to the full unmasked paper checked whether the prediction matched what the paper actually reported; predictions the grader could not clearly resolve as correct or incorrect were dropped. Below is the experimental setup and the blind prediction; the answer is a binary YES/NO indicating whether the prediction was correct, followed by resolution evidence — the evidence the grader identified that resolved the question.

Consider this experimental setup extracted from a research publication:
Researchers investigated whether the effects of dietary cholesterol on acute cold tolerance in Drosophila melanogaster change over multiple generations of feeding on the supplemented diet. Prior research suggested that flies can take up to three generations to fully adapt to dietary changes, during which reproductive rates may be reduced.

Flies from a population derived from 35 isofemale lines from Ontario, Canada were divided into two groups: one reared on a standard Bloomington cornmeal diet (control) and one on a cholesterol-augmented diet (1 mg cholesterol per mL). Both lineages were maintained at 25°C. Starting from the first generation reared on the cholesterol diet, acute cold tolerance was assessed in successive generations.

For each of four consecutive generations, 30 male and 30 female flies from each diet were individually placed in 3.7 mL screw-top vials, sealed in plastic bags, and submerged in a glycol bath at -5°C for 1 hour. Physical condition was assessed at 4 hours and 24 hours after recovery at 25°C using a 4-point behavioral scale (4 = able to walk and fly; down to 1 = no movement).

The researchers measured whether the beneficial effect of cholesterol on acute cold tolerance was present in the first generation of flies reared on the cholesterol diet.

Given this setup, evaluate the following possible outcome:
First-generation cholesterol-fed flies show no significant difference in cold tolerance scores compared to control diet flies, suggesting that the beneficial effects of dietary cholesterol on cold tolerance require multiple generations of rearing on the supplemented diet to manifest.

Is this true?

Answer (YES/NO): NO